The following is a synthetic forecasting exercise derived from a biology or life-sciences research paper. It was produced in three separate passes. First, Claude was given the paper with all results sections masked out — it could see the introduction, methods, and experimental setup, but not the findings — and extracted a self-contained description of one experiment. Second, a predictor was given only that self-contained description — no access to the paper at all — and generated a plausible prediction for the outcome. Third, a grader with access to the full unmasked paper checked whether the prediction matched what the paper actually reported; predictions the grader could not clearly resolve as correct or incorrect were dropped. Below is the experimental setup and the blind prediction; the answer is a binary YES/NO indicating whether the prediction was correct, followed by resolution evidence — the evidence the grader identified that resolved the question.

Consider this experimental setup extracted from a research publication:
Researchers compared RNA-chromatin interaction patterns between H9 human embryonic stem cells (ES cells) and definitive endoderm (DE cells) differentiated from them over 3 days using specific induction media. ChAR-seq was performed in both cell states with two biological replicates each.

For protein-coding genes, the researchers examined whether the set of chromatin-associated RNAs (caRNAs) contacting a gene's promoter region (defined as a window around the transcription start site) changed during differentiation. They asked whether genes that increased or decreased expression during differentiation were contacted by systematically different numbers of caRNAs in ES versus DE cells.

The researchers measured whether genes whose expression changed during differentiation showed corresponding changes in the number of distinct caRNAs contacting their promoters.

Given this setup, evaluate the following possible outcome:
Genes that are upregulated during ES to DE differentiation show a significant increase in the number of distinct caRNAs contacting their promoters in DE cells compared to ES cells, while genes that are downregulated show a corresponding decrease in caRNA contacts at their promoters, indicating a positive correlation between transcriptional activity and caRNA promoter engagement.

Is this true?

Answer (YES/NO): NO